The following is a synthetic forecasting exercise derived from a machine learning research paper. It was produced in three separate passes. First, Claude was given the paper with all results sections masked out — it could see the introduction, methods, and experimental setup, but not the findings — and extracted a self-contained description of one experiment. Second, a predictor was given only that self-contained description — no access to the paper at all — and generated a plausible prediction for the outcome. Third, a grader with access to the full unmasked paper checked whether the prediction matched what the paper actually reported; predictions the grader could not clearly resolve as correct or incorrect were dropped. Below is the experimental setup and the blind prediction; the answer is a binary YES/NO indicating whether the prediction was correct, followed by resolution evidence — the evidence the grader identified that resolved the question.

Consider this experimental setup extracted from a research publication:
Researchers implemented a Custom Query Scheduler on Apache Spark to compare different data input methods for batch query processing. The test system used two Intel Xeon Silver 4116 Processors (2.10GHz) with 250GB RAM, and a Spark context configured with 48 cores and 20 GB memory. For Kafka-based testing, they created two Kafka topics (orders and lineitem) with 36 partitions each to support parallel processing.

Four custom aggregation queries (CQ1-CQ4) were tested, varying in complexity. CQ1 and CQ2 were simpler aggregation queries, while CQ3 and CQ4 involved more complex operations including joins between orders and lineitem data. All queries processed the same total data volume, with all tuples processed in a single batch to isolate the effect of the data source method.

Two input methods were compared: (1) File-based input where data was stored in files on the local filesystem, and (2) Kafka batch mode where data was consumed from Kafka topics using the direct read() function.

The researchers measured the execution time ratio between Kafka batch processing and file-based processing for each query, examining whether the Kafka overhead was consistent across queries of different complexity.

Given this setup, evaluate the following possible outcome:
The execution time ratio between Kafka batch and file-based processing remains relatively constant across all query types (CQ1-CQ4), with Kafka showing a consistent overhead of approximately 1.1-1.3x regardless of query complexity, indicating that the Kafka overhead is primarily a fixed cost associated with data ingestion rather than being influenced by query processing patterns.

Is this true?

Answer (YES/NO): NO